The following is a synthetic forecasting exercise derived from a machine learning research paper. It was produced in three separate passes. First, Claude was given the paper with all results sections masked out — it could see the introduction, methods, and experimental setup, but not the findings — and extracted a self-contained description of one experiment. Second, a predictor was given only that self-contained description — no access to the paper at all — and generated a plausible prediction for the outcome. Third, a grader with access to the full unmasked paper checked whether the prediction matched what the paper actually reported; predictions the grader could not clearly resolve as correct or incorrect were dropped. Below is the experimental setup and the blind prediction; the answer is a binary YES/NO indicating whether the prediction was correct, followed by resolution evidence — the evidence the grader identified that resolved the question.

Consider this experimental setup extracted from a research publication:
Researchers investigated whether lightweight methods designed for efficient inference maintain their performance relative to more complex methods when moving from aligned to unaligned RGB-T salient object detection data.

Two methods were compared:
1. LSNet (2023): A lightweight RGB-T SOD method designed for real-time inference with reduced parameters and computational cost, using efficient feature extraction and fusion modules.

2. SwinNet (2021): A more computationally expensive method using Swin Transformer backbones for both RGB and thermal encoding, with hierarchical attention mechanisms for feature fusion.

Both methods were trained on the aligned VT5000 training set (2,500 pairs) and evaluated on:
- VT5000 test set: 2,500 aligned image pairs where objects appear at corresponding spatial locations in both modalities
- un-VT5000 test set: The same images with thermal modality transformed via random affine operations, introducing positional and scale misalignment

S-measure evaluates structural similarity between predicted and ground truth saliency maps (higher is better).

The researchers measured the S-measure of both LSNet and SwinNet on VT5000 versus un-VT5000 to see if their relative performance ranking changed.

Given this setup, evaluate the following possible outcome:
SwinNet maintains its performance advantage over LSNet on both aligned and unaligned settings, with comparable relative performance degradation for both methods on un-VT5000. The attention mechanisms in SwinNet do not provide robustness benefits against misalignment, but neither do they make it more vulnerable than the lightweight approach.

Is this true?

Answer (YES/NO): NO